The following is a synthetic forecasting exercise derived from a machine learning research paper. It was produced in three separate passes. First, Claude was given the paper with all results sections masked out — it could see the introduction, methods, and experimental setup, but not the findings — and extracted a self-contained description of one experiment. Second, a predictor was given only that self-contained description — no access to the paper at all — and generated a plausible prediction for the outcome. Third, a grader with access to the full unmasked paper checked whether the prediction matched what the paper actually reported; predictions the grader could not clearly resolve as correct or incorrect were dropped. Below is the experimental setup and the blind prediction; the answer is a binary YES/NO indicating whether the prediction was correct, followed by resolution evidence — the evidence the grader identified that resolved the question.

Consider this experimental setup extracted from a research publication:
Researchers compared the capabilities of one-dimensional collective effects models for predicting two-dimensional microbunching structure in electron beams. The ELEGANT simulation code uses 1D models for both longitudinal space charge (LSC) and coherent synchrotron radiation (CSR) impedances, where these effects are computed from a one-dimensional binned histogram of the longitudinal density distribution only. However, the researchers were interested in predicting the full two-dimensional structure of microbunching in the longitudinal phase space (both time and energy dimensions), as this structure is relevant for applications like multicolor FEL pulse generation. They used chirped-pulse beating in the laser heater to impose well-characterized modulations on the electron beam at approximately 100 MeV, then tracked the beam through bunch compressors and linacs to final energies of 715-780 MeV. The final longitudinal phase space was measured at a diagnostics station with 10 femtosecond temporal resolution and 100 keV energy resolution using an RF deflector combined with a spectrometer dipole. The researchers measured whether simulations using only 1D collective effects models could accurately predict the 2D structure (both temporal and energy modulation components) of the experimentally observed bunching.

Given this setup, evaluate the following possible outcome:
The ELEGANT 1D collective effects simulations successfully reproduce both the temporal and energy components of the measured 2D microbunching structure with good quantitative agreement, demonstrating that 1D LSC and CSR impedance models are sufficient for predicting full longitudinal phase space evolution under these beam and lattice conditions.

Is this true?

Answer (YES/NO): YES